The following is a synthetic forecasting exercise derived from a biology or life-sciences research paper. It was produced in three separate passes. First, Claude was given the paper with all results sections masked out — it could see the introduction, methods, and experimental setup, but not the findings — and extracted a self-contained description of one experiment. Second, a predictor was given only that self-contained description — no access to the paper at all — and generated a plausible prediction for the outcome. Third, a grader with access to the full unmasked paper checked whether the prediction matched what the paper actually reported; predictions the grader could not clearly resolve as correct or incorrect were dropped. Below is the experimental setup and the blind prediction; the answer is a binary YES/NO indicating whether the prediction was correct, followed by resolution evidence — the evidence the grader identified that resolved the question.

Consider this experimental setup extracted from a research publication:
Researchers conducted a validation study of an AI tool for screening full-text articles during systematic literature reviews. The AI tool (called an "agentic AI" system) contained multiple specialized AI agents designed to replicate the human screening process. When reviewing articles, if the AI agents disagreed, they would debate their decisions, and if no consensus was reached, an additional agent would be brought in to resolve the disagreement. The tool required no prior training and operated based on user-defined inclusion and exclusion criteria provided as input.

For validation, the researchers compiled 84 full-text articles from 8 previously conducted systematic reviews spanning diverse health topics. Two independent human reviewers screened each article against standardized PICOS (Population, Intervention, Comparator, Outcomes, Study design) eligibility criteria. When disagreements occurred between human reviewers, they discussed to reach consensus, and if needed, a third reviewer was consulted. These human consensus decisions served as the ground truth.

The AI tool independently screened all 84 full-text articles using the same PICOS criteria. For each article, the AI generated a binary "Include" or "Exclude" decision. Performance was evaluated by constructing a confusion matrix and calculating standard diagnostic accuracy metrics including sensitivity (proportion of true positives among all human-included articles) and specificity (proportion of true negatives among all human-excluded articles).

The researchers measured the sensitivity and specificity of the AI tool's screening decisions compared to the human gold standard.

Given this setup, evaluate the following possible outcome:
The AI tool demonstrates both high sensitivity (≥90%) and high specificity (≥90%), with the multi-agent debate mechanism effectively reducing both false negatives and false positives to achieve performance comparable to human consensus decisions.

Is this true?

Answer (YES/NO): NO